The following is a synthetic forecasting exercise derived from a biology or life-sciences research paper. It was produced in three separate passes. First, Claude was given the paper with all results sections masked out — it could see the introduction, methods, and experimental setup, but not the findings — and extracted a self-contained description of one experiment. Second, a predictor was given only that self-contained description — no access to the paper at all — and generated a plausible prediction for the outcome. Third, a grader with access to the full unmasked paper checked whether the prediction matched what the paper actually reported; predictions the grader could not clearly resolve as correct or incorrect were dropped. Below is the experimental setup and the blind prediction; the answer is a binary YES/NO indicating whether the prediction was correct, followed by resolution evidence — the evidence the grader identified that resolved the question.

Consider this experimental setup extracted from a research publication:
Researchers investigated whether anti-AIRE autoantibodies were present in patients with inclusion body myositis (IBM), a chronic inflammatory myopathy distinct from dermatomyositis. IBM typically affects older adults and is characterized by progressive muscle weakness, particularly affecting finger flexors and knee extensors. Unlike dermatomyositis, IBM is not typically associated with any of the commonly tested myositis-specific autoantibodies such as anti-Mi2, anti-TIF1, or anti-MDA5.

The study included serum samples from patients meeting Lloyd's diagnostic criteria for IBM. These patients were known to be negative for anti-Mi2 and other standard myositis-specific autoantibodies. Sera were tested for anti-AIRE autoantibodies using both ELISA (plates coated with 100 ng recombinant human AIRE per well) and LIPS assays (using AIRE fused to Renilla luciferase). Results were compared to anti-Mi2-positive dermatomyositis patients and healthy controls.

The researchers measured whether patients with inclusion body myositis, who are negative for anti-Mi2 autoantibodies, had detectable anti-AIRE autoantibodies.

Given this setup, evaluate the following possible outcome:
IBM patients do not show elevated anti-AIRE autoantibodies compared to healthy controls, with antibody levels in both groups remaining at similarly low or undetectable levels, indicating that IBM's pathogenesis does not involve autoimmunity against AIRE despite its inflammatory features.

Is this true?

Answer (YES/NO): YES